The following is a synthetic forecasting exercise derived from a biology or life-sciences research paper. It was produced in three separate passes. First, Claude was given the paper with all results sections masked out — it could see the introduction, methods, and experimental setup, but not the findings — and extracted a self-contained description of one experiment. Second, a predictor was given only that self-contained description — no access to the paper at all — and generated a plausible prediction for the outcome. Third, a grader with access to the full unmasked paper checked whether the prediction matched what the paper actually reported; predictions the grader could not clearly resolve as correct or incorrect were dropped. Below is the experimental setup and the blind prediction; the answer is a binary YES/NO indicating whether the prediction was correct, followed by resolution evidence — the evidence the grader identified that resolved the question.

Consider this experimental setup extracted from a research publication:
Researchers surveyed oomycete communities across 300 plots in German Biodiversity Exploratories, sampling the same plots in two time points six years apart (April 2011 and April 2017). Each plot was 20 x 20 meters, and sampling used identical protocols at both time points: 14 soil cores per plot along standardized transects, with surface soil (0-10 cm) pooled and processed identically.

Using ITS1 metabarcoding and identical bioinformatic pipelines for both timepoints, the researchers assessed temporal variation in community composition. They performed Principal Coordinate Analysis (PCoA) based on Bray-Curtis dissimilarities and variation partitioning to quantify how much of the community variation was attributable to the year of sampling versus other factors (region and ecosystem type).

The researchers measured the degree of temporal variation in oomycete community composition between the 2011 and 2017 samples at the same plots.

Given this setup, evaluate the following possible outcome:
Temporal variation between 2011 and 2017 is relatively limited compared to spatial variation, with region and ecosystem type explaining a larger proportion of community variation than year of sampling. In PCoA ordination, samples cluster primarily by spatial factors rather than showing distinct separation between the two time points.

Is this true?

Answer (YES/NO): YES